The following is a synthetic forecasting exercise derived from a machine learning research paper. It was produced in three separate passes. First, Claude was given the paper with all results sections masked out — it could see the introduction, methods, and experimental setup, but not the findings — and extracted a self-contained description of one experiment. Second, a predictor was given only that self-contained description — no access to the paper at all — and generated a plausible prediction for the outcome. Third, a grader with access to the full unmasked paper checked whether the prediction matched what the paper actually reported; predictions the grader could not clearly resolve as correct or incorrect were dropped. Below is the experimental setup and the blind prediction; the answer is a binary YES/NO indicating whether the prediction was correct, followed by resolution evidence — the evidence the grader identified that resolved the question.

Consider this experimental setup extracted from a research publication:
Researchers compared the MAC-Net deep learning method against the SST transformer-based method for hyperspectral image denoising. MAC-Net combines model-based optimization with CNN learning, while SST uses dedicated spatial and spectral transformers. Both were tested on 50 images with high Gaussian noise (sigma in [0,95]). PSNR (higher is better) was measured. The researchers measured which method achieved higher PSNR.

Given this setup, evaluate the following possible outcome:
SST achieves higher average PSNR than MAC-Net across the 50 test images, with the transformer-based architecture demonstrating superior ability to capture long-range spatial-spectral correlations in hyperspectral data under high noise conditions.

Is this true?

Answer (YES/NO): YES